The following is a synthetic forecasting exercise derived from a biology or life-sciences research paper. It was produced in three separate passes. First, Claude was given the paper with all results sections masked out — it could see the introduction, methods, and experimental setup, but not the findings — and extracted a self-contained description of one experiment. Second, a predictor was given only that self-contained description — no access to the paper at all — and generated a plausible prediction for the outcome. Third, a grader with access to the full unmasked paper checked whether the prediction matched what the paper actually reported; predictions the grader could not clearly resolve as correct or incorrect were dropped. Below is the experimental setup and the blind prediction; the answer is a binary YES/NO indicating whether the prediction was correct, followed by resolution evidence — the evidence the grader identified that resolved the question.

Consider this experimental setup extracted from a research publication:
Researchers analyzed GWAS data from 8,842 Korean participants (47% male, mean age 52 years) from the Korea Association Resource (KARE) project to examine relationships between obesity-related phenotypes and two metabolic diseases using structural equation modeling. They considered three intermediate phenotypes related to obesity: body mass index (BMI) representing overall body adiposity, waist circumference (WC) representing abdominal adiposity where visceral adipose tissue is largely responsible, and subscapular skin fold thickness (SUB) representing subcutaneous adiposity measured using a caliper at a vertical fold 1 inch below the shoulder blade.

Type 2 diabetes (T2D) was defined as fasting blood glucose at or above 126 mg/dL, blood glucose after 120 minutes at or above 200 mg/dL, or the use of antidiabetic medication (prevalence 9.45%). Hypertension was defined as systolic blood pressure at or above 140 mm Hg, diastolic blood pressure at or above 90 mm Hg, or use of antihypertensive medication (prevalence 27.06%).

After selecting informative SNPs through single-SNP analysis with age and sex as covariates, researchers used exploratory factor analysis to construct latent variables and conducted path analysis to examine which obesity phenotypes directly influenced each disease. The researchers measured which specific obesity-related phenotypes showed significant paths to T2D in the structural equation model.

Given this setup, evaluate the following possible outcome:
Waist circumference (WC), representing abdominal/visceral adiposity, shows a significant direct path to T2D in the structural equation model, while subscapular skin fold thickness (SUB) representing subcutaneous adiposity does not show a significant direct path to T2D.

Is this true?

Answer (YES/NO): NO